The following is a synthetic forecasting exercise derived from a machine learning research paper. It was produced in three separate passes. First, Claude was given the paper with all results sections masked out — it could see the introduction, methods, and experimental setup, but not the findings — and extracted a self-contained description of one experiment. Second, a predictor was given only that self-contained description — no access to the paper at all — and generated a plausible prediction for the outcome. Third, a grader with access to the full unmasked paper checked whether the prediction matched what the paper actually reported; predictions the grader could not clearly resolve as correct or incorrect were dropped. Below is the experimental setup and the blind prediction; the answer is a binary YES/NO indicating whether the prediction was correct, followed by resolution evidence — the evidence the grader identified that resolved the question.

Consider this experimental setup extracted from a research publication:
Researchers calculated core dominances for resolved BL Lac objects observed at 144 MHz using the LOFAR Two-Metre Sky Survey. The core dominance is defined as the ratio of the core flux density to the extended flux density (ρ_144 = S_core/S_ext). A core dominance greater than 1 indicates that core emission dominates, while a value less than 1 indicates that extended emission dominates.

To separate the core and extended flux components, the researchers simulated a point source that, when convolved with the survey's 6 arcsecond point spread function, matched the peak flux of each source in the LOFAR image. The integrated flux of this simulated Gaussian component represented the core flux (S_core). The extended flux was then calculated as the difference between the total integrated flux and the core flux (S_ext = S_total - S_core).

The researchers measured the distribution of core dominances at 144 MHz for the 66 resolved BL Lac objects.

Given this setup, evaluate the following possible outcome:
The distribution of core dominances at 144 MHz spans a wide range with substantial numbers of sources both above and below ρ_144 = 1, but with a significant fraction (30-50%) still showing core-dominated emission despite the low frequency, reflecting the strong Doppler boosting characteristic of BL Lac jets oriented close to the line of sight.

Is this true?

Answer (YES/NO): NO